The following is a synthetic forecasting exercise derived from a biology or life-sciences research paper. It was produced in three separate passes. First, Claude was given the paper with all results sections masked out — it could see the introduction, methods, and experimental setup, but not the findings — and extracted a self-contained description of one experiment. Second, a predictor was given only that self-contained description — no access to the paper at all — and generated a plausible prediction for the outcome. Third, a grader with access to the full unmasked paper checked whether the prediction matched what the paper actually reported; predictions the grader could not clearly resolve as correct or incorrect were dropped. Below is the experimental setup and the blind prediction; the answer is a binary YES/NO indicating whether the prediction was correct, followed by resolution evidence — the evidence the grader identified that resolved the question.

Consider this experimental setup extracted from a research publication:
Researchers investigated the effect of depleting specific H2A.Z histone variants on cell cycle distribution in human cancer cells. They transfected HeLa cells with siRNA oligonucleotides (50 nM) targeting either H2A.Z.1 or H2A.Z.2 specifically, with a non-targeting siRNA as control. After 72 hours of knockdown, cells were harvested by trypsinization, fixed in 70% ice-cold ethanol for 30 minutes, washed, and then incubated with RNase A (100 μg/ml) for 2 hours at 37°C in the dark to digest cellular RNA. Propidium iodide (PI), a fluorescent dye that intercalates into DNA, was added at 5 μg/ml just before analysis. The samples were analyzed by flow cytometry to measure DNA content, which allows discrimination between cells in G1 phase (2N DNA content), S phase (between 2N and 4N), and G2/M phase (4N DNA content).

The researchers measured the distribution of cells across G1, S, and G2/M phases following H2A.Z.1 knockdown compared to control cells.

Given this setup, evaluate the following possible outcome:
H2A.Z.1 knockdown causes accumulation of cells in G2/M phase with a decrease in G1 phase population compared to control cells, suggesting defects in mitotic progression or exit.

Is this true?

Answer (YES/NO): NO